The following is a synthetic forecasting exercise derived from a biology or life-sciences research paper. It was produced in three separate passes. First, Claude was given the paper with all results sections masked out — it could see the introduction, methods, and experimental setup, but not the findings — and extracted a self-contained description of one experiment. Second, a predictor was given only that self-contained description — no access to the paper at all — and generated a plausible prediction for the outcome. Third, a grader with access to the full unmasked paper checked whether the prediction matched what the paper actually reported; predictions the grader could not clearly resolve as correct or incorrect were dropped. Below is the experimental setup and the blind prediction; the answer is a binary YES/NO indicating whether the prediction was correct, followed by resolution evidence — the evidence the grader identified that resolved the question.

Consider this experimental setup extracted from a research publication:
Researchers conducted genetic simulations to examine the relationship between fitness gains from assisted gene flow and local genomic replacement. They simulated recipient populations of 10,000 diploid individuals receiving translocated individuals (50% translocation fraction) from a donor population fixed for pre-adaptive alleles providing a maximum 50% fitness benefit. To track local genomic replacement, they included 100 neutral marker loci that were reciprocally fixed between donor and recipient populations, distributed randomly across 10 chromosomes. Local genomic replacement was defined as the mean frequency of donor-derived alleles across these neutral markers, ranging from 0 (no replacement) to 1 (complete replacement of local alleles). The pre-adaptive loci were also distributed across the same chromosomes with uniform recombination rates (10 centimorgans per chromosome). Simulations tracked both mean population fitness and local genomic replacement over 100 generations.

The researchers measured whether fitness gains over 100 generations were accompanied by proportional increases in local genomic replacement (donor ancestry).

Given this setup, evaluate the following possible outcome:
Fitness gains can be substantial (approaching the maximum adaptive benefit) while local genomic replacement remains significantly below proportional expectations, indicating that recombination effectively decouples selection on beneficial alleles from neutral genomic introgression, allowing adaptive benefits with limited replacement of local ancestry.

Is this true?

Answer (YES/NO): NO